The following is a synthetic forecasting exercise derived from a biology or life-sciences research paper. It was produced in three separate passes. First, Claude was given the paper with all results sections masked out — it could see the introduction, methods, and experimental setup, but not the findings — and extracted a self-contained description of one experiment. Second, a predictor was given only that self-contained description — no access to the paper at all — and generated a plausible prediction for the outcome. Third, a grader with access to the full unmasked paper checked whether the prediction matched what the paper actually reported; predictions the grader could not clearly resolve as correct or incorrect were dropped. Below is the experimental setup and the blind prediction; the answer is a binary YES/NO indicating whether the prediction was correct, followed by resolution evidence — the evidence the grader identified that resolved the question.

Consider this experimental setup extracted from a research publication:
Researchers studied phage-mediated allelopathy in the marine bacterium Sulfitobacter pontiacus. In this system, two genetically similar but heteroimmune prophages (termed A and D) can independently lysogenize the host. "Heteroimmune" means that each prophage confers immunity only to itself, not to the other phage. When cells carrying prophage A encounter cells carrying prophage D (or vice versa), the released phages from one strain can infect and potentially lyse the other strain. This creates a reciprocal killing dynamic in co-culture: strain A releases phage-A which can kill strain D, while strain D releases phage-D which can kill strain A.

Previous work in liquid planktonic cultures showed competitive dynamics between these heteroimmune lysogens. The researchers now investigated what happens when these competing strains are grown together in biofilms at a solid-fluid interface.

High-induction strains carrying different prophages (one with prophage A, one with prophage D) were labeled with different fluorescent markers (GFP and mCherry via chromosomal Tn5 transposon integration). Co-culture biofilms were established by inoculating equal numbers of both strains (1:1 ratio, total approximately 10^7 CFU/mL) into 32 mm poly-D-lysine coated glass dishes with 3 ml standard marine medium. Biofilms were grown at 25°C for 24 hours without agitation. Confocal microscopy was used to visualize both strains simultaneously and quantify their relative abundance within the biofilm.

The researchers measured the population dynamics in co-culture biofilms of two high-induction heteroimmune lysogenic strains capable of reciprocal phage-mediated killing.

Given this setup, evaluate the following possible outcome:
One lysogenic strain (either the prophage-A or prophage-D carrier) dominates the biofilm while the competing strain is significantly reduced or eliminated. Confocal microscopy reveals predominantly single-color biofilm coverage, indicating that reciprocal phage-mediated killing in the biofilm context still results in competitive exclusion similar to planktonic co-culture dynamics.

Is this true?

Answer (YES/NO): NO